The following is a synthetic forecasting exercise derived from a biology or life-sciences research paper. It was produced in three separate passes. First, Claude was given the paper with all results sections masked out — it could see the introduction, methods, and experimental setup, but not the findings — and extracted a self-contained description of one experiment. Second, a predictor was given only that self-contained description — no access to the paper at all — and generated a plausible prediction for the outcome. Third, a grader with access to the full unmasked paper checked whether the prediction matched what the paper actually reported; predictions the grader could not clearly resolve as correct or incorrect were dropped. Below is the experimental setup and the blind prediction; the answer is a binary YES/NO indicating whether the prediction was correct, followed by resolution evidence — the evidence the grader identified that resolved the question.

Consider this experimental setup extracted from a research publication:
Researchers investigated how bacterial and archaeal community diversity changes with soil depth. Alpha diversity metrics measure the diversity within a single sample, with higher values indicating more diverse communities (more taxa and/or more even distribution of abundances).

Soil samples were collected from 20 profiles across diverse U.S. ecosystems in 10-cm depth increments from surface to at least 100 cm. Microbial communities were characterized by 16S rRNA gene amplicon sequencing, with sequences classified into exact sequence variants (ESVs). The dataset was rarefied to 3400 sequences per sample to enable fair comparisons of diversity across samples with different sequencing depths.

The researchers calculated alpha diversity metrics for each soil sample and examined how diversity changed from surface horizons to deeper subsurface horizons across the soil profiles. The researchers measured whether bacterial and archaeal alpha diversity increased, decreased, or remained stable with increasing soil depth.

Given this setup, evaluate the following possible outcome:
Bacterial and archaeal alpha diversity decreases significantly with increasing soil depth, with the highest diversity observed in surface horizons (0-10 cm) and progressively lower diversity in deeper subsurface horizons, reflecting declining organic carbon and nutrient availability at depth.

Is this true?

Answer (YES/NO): YES